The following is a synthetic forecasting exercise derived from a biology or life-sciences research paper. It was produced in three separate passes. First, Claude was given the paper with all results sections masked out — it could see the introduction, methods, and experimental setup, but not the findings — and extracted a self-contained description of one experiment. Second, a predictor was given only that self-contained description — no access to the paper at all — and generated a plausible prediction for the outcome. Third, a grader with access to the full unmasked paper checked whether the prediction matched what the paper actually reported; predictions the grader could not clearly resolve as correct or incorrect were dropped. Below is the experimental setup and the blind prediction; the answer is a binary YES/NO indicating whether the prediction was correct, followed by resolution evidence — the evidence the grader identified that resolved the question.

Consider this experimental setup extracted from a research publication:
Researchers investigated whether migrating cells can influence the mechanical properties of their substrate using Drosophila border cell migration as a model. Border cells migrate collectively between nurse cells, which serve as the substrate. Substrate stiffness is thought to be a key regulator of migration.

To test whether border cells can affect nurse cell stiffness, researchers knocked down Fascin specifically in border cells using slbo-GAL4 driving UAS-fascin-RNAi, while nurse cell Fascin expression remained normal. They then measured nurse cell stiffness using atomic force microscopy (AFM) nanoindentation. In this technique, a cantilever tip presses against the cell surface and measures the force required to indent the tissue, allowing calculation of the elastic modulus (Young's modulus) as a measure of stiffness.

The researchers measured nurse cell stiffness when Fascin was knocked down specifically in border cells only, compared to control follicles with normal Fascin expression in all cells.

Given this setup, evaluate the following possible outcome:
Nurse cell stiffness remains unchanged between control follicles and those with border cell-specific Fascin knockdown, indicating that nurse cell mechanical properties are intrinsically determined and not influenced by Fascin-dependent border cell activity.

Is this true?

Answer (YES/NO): NO